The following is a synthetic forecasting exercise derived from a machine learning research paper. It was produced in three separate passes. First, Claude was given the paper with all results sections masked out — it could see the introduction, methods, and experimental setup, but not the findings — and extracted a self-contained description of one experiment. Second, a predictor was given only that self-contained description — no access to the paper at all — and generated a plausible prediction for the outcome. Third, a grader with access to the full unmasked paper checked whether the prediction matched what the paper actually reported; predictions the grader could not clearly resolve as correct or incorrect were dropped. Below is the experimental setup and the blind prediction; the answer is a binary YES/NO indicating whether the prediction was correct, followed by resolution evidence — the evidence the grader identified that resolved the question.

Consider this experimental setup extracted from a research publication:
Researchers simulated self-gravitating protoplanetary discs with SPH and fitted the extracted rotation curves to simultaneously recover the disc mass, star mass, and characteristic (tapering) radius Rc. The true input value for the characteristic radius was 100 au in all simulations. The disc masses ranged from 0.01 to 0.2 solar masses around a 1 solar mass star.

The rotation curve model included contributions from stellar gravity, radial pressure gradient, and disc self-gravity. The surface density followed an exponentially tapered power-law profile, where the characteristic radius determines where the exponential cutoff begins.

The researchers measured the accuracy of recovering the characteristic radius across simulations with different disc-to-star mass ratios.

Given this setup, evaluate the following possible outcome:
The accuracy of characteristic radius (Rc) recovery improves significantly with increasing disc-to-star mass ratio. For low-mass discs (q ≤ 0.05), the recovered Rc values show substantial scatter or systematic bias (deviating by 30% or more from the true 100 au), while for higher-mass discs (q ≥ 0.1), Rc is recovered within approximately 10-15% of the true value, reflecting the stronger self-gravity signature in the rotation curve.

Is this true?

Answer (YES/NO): NO